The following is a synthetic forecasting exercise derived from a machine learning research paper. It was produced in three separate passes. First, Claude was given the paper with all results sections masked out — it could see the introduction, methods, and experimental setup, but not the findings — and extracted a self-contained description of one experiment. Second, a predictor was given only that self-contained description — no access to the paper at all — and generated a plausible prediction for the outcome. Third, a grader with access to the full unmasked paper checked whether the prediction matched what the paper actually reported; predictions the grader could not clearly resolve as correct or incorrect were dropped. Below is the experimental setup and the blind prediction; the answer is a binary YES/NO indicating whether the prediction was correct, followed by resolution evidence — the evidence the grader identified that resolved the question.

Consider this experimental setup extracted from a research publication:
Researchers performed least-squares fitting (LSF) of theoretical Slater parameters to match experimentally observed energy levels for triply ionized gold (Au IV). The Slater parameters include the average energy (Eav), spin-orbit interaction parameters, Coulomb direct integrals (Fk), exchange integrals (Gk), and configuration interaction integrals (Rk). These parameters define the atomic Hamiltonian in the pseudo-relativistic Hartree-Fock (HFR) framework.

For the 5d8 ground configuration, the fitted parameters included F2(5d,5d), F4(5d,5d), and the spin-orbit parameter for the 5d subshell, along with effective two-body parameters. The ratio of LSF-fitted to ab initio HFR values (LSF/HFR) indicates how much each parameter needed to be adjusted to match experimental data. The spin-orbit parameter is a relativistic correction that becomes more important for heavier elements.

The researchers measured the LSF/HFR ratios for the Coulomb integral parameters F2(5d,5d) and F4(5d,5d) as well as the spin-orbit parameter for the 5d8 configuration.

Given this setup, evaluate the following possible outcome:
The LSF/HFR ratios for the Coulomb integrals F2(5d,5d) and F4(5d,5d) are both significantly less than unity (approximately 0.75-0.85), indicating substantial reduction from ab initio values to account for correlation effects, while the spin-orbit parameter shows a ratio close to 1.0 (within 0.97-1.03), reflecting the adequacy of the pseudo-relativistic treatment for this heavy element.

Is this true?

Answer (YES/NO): NO